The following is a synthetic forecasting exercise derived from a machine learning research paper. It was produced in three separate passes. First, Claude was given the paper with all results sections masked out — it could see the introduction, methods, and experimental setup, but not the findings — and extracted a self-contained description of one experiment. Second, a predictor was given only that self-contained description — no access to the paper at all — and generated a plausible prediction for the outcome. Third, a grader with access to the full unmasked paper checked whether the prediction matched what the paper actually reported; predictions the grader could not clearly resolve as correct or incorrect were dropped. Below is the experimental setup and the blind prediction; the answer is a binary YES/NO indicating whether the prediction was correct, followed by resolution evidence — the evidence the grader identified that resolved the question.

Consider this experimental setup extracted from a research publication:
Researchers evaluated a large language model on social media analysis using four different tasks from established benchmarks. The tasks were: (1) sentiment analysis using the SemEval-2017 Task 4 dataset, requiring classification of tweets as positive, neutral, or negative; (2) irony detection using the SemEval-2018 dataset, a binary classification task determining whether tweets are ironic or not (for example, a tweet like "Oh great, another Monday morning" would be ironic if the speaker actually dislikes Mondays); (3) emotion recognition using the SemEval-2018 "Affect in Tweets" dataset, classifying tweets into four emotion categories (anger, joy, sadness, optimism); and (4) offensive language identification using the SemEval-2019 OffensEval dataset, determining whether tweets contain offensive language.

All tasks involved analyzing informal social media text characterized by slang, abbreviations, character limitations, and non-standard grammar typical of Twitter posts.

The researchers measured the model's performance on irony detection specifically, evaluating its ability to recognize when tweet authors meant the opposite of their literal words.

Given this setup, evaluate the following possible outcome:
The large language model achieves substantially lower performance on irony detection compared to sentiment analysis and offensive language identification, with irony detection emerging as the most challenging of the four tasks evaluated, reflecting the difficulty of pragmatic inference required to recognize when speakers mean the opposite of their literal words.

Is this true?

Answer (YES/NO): NO